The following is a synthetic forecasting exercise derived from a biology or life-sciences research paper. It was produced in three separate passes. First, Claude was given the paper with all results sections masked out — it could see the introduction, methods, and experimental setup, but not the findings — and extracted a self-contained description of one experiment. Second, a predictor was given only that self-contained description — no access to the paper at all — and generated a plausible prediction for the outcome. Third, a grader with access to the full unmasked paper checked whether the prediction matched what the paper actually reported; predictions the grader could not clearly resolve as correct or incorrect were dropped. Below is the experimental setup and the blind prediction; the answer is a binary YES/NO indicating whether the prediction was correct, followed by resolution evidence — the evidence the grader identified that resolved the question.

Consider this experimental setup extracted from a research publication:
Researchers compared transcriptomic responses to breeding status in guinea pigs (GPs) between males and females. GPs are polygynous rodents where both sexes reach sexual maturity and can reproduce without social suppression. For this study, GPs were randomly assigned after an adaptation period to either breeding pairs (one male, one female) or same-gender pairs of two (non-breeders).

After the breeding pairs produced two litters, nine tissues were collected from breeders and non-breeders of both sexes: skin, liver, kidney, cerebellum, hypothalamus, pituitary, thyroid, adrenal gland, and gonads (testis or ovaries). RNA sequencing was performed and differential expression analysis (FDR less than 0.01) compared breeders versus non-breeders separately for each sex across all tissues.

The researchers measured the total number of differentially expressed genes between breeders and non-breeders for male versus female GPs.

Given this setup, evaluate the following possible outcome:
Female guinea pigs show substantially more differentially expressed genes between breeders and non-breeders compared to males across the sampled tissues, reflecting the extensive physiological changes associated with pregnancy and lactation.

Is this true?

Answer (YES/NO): YES